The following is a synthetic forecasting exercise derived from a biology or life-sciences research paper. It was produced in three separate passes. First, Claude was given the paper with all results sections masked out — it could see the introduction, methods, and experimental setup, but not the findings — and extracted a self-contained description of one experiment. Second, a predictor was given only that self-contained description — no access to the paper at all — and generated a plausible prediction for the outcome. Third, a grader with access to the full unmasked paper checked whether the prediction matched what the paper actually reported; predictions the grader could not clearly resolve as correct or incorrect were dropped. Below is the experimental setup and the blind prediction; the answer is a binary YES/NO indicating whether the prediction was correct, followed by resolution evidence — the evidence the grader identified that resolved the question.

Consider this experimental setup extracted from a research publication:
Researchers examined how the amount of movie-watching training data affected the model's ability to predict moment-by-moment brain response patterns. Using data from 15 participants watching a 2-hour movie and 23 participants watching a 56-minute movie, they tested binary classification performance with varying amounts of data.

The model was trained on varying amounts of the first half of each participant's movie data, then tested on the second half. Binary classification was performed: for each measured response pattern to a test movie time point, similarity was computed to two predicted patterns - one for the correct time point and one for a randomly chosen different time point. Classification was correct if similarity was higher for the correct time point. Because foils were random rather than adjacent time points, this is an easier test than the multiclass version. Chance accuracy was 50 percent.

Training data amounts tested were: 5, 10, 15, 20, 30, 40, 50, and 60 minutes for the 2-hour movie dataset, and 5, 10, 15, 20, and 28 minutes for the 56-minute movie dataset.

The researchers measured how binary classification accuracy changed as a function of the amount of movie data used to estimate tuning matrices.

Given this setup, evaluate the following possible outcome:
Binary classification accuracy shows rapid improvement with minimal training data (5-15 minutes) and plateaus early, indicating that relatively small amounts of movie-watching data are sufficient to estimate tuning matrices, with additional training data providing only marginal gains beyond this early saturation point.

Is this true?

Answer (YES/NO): YES